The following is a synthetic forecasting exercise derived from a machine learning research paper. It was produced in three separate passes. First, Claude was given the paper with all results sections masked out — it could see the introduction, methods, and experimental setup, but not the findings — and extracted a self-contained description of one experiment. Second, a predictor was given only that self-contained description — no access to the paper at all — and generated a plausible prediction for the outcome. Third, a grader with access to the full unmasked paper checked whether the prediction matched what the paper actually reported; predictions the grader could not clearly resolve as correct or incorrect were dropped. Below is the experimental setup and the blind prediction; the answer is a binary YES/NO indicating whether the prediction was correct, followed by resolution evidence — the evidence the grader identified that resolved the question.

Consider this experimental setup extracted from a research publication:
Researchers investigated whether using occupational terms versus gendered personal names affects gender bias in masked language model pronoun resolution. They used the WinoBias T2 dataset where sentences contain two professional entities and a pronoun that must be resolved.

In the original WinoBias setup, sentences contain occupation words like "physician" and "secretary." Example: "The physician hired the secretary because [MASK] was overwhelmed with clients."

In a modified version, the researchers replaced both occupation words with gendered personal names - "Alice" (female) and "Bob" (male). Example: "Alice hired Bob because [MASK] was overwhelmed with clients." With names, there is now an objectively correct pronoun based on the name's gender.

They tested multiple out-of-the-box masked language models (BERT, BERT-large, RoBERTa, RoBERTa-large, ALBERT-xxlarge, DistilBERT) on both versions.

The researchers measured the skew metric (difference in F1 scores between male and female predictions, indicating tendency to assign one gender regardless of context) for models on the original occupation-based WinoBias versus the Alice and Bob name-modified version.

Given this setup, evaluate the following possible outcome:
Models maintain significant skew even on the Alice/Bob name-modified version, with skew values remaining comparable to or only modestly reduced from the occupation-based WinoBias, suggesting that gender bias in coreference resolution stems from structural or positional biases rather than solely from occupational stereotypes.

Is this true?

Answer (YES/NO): NO